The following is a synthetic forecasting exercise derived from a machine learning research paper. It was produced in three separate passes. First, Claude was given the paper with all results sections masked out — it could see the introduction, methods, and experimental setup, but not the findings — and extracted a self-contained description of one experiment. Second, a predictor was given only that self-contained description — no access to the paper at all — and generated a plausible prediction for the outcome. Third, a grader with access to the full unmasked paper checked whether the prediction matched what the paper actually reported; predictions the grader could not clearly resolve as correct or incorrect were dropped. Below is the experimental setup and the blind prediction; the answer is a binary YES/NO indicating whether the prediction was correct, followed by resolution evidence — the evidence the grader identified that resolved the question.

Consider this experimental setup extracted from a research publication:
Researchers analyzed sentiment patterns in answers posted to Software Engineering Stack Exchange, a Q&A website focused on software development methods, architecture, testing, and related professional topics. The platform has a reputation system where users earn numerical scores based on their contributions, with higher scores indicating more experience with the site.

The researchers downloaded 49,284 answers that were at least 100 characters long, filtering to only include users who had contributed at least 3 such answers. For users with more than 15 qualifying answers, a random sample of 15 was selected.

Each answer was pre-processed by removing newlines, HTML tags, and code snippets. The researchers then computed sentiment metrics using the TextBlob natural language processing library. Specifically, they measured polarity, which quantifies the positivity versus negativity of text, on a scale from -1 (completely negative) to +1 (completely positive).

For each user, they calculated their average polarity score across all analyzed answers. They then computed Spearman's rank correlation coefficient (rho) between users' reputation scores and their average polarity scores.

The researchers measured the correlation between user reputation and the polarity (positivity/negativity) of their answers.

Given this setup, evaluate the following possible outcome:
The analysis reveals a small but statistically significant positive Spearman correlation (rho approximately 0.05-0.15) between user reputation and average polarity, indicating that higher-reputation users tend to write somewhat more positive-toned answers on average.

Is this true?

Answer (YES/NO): NO